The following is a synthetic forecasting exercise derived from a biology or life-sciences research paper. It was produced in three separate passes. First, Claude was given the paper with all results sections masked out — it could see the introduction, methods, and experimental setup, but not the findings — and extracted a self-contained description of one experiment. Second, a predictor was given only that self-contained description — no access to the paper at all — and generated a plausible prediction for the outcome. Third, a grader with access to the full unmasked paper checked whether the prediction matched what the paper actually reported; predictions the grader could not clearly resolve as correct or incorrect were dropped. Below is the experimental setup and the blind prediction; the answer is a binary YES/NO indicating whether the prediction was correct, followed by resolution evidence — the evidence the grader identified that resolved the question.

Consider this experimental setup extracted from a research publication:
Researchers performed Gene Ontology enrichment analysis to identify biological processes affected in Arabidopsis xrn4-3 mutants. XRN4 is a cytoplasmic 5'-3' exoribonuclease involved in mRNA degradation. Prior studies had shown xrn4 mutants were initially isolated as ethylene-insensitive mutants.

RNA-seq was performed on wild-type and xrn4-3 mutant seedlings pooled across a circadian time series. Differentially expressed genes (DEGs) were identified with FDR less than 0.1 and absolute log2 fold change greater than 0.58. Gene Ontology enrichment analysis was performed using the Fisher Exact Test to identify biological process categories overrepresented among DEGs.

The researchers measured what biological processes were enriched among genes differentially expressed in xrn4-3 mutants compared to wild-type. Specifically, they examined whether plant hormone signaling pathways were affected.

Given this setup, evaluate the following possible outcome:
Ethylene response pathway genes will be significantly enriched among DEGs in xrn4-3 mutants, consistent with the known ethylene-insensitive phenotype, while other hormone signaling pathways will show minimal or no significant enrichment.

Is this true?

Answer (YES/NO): NO